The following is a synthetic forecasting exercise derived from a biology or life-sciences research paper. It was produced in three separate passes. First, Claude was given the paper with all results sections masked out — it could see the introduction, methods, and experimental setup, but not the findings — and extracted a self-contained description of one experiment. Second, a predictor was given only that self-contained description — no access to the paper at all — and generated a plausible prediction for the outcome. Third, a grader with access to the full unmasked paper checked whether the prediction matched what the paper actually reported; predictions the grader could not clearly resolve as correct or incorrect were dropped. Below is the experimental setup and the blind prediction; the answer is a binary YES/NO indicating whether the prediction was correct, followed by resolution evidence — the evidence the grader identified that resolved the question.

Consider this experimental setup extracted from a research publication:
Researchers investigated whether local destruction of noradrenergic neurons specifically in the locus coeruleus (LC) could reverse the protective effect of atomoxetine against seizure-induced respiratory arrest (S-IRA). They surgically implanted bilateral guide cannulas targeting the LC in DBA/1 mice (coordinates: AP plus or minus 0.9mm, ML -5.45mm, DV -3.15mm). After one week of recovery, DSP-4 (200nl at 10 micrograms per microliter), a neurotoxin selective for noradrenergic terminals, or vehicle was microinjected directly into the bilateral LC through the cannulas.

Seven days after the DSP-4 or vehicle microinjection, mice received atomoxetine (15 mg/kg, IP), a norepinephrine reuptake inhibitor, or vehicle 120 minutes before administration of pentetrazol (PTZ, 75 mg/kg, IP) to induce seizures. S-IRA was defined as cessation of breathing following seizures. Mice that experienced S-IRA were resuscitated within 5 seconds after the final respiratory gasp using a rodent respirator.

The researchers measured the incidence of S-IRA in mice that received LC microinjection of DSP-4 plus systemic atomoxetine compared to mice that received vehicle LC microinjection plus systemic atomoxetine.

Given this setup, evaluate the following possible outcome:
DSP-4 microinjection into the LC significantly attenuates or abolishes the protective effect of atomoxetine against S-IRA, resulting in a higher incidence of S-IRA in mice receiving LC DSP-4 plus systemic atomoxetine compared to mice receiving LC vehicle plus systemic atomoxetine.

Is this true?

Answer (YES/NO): YES